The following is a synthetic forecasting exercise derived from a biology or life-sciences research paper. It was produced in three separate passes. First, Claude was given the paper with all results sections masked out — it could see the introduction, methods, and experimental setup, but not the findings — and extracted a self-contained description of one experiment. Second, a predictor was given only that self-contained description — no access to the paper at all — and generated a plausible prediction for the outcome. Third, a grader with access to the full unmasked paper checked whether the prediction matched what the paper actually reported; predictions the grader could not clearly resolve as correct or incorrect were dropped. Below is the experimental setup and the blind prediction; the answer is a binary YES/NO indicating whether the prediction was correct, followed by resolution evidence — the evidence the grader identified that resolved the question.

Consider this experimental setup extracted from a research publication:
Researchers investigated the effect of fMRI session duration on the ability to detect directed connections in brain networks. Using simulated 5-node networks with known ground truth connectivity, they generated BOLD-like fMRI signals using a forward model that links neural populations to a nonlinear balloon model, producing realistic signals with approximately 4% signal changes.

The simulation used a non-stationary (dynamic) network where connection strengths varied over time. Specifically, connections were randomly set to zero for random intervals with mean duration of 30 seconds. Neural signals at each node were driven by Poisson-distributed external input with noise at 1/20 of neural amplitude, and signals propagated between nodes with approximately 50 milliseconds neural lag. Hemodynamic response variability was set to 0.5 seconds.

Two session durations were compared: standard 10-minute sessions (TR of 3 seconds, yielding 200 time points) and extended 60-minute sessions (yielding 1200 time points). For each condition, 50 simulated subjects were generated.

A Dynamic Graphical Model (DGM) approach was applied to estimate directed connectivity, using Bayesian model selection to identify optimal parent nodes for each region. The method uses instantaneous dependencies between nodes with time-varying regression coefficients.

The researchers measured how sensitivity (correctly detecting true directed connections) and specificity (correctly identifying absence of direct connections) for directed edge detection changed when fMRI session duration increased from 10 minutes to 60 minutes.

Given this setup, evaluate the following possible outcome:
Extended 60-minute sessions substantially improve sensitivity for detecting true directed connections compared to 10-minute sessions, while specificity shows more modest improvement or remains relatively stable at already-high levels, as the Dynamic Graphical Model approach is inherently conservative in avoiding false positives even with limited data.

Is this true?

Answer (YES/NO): NO